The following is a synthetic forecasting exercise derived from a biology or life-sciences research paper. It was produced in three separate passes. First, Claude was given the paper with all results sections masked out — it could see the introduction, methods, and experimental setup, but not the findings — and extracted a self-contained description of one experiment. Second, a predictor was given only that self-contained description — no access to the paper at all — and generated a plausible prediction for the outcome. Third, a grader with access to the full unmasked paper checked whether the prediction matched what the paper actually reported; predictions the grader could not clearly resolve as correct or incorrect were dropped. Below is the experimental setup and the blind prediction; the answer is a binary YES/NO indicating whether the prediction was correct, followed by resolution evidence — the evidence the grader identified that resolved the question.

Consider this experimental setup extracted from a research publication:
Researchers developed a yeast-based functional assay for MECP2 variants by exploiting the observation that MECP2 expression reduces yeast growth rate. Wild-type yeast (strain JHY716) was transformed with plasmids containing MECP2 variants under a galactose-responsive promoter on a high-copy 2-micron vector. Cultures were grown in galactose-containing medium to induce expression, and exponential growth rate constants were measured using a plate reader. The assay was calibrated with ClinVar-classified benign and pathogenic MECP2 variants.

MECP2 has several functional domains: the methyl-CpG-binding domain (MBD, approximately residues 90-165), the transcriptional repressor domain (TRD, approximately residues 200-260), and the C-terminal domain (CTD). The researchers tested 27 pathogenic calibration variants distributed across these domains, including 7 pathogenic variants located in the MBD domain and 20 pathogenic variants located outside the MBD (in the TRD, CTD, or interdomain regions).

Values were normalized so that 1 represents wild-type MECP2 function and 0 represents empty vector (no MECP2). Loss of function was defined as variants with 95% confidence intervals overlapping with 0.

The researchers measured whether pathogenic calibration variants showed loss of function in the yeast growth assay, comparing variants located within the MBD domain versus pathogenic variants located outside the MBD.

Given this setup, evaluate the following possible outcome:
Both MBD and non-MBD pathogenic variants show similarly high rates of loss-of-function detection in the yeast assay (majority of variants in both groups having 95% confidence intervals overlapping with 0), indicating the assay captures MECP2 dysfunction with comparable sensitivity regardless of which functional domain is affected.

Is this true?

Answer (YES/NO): NO